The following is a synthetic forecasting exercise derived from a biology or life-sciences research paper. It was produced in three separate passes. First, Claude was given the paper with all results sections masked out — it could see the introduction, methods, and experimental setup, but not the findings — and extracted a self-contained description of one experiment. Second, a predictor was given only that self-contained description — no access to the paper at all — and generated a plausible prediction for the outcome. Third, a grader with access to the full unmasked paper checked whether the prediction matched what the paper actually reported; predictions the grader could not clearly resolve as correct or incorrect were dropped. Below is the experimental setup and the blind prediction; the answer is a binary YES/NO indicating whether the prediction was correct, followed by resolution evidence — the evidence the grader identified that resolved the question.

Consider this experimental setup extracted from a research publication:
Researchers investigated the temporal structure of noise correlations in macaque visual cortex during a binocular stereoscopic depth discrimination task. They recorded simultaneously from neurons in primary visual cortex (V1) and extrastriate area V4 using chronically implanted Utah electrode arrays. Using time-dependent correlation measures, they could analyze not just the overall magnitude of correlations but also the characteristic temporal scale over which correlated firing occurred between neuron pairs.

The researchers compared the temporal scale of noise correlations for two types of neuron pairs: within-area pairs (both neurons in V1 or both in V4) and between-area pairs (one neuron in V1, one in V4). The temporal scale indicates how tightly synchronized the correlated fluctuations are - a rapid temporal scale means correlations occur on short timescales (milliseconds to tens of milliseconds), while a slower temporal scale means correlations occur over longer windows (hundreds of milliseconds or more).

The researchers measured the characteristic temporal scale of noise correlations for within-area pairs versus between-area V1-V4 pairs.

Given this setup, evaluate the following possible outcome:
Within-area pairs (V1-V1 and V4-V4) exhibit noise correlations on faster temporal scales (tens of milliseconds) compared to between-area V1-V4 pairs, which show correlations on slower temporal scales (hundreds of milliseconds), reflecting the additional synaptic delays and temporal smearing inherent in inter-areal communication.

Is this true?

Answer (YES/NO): NO